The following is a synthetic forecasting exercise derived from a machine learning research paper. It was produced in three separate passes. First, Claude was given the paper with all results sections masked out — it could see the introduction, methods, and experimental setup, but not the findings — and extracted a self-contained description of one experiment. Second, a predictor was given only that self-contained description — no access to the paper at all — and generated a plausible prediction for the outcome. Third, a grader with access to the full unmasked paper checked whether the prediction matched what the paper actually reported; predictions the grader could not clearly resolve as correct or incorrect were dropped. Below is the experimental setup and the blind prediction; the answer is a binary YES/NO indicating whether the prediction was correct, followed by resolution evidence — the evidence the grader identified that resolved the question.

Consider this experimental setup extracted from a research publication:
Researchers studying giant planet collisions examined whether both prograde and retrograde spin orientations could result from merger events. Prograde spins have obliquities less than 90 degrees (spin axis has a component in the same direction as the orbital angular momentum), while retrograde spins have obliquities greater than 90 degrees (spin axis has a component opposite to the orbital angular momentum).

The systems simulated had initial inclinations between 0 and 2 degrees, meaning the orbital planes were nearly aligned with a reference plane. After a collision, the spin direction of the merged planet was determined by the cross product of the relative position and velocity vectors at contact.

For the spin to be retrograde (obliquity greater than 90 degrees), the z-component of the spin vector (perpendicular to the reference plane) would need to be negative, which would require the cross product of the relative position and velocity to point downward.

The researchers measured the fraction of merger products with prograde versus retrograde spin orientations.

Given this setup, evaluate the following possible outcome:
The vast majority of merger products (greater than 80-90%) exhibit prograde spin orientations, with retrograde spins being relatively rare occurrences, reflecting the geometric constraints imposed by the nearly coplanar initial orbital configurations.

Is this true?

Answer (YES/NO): NO